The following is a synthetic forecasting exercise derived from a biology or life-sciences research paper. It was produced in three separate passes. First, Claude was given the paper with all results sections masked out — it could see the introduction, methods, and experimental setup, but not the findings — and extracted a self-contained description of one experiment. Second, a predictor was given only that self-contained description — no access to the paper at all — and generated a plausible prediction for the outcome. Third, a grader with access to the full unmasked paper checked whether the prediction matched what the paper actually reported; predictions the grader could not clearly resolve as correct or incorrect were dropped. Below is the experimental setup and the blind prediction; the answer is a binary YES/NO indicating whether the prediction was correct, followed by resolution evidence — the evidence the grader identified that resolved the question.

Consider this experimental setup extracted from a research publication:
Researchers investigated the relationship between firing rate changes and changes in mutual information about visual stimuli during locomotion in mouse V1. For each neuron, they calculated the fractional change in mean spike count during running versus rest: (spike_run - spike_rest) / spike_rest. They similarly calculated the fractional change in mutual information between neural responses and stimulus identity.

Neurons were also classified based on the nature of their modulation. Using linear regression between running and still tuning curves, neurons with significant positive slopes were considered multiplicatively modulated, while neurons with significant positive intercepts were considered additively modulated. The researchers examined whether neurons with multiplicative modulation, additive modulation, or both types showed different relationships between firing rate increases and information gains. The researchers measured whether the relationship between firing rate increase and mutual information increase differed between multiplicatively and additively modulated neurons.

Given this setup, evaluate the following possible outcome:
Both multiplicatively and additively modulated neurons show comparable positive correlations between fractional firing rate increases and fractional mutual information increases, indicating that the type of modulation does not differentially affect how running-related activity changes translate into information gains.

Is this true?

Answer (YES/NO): NO